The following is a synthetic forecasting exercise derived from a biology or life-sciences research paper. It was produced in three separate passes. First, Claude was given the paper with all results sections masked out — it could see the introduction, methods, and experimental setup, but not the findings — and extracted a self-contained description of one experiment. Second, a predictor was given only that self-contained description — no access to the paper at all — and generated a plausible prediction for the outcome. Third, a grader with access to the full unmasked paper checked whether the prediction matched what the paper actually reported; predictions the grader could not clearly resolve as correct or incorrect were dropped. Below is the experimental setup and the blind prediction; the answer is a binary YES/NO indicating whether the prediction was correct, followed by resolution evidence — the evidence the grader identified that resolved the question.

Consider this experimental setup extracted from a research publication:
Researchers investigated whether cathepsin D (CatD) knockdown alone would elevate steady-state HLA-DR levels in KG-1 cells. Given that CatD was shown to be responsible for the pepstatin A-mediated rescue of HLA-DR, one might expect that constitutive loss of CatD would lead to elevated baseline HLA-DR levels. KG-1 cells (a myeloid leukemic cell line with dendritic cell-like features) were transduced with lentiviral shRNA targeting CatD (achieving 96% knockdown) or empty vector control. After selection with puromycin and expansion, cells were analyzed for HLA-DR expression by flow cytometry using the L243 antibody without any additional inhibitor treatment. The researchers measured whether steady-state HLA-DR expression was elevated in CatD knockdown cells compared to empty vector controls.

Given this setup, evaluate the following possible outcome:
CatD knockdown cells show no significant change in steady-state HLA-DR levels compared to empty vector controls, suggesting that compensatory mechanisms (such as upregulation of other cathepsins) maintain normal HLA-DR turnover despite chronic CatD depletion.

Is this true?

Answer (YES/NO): YES